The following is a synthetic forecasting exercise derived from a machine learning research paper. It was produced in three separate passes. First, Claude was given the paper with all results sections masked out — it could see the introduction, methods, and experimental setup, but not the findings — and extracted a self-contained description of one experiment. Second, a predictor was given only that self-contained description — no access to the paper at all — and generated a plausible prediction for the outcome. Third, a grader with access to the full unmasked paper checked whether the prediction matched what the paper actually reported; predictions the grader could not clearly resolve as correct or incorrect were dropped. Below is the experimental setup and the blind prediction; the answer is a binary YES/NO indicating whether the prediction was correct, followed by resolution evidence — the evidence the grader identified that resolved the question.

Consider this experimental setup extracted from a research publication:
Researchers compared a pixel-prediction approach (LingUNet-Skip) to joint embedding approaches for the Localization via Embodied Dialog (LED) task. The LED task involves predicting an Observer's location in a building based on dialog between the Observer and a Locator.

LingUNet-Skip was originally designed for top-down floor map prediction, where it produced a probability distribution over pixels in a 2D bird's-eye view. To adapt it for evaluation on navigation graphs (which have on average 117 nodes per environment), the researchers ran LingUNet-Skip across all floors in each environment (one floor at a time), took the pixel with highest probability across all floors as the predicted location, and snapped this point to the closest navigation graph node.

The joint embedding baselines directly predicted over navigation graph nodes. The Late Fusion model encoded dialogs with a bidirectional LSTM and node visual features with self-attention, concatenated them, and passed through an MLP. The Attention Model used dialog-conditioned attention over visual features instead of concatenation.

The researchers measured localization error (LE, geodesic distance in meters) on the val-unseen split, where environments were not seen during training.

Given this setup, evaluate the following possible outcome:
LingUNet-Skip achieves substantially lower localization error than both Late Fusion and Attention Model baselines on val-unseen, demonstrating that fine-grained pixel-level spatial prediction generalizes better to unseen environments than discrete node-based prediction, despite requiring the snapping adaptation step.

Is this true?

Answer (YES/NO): NO